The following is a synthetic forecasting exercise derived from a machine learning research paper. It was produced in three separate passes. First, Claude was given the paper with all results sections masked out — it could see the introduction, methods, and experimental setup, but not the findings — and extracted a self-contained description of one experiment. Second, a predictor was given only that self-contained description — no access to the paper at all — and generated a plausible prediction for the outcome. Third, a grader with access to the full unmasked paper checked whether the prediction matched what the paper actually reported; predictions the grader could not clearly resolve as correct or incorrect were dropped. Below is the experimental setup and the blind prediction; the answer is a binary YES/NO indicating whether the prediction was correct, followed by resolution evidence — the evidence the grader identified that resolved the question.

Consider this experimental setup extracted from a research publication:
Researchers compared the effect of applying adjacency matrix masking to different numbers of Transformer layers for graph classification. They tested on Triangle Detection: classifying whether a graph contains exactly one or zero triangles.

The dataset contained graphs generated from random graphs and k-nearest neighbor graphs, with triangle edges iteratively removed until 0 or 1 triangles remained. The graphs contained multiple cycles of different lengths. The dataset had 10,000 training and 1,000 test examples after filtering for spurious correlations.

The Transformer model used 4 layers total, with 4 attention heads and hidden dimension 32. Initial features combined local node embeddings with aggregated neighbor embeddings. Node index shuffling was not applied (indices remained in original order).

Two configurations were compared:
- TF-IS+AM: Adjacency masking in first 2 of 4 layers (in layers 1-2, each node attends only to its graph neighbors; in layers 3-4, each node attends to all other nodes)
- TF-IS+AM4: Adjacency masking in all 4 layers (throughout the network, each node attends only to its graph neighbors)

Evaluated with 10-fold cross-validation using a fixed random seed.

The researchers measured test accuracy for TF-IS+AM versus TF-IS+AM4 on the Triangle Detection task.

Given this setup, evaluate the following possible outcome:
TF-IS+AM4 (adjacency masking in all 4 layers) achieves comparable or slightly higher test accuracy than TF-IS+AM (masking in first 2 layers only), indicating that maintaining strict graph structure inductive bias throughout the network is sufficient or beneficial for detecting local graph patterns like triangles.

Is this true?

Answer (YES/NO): NO